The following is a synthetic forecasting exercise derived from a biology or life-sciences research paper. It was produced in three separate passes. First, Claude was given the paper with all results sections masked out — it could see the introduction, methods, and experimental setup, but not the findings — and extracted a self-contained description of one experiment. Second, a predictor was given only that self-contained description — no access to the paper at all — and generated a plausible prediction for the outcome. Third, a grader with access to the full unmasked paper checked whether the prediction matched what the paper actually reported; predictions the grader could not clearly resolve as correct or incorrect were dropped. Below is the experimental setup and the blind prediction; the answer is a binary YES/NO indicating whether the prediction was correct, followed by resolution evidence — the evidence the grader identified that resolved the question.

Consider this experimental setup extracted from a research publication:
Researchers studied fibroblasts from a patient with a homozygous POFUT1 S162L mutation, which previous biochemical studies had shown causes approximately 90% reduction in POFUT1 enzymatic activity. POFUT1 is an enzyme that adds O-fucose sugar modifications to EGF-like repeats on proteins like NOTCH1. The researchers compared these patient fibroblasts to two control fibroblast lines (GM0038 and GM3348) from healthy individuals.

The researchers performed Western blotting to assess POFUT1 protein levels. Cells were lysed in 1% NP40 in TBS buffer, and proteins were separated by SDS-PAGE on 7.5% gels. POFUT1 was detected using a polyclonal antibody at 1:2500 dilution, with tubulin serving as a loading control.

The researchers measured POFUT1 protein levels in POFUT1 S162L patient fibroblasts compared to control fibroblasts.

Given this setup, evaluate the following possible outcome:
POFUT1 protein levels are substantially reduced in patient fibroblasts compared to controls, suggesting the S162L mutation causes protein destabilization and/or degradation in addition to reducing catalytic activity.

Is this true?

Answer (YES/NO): YES